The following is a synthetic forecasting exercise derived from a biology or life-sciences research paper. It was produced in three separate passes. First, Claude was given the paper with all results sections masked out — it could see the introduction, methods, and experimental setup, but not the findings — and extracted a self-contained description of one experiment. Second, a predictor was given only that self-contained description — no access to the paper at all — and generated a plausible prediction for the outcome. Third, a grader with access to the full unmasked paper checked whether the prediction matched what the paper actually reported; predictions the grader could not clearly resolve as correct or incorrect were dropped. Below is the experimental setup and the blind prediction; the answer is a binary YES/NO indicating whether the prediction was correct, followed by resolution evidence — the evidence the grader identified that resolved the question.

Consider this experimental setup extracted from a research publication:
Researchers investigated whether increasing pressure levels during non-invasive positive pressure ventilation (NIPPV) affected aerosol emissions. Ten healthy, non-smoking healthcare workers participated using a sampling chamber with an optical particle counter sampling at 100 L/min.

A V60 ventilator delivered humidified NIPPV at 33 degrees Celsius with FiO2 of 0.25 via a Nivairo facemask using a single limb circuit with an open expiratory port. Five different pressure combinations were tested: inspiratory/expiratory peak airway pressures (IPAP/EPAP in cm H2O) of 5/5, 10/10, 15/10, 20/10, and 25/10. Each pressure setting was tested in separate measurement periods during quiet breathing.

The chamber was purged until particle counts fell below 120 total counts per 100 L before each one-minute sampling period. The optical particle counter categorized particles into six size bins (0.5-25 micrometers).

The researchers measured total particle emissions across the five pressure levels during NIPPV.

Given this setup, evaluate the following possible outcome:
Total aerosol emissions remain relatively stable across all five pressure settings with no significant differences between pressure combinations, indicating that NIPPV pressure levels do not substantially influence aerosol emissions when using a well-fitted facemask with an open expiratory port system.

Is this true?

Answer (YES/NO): NO